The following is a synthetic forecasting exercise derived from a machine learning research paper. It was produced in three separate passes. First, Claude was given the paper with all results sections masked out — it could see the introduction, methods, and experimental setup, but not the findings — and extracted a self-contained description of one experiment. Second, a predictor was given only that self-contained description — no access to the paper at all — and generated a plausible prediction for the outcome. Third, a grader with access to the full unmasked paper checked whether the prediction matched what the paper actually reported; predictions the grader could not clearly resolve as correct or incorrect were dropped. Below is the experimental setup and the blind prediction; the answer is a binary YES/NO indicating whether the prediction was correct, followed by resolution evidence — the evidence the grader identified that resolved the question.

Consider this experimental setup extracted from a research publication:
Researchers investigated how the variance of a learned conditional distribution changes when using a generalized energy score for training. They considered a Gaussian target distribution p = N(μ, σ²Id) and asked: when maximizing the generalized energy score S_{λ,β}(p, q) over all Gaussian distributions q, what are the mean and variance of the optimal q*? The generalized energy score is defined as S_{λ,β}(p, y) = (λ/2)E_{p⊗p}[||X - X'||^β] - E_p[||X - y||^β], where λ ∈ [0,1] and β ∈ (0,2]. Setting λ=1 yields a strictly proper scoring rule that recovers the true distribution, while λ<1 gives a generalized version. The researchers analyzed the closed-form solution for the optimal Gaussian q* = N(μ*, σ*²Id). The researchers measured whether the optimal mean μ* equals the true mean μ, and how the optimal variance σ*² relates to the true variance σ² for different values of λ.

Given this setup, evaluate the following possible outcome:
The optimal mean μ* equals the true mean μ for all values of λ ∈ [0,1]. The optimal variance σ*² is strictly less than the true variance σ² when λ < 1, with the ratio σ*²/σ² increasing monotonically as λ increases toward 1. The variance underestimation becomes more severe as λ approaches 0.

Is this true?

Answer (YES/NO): YES